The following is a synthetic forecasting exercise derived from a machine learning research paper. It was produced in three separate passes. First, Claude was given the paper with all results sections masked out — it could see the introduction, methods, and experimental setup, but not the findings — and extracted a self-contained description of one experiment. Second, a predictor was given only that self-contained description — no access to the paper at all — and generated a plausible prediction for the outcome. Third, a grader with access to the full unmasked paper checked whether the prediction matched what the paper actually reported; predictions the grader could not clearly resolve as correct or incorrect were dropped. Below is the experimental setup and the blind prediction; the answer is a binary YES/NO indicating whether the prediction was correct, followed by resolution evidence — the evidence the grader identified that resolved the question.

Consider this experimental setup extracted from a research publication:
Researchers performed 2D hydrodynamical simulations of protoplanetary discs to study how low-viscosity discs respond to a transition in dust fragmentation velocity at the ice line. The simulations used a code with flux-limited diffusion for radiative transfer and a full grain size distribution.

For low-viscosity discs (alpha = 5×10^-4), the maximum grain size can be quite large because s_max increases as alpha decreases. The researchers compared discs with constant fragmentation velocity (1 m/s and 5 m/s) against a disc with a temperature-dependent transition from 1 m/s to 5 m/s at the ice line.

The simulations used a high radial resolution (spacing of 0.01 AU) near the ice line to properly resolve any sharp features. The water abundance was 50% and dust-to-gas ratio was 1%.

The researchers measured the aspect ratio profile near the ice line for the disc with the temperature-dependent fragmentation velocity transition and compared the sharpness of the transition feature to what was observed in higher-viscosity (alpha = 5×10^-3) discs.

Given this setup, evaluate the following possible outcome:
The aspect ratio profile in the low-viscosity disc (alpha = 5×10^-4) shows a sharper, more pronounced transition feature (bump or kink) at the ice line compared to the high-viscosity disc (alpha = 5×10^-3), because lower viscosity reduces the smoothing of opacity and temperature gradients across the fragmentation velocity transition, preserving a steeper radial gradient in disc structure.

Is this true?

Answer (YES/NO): YES